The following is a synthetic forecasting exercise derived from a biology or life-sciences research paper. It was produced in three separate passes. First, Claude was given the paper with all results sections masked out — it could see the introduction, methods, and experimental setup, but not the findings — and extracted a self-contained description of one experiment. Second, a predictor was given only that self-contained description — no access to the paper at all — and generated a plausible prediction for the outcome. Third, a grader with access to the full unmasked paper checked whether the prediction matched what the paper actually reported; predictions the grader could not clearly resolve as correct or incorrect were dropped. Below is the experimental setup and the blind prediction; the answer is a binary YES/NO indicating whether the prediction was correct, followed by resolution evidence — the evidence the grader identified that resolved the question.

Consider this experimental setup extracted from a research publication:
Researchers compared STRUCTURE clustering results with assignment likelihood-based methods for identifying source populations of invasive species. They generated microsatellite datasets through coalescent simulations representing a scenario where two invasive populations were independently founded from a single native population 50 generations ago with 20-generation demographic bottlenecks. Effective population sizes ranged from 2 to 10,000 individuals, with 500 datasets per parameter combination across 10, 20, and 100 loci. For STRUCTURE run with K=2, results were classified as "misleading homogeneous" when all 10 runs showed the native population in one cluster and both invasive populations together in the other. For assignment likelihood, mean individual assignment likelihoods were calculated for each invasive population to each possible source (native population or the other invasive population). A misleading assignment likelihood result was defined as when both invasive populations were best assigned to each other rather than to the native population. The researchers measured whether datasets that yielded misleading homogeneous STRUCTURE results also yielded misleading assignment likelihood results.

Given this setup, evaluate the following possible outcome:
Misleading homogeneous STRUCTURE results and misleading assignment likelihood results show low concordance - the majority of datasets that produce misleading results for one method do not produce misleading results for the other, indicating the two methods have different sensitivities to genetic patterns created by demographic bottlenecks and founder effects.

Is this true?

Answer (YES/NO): NO